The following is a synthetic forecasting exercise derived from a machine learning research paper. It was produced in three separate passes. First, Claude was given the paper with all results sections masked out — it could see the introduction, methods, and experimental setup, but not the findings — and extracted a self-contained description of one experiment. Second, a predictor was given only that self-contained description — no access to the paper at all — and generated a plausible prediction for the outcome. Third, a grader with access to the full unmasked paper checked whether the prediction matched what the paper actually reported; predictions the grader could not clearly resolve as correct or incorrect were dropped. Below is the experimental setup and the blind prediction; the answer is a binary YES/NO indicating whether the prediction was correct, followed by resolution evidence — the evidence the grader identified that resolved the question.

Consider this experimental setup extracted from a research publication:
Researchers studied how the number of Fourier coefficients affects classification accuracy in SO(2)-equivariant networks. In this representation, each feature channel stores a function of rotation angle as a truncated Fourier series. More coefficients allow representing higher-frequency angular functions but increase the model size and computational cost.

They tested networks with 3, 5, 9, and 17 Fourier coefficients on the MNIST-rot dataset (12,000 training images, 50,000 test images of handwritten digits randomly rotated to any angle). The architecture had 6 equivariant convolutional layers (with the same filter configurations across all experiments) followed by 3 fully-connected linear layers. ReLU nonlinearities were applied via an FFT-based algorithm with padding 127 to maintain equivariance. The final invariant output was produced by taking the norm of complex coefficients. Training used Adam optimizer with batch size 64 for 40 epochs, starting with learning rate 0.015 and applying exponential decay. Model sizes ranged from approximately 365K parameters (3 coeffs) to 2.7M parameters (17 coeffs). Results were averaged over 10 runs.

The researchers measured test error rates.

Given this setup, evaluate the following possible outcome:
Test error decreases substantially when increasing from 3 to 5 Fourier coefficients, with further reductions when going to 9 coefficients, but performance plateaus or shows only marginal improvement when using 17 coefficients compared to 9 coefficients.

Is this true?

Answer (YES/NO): NO